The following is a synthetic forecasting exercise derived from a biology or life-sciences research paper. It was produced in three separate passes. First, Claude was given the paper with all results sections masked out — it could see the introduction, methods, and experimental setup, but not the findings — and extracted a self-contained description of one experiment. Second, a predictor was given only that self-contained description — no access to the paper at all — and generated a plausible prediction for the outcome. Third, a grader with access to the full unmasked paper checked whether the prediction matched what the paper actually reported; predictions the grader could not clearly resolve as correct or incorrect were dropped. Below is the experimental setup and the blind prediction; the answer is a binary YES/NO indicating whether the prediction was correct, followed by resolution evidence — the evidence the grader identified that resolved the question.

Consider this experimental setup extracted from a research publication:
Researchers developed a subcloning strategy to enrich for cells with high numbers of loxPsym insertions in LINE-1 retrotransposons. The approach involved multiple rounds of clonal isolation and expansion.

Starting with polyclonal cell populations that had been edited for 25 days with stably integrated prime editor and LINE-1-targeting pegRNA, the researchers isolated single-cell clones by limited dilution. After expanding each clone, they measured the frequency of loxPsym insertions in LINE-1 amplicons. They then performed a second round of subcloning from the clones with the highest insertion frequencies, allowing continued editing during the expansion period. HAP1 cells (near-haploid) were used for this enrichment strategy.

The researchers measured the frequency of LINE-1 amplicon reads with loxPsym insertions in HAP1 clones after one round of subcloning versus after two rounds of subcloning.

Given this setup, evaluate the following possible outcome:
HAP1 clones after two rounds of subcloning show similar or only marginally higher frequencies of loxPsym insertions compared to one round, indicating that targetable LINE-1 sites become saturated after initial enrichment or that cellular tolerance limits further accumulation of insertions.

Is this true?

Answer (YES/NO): NO